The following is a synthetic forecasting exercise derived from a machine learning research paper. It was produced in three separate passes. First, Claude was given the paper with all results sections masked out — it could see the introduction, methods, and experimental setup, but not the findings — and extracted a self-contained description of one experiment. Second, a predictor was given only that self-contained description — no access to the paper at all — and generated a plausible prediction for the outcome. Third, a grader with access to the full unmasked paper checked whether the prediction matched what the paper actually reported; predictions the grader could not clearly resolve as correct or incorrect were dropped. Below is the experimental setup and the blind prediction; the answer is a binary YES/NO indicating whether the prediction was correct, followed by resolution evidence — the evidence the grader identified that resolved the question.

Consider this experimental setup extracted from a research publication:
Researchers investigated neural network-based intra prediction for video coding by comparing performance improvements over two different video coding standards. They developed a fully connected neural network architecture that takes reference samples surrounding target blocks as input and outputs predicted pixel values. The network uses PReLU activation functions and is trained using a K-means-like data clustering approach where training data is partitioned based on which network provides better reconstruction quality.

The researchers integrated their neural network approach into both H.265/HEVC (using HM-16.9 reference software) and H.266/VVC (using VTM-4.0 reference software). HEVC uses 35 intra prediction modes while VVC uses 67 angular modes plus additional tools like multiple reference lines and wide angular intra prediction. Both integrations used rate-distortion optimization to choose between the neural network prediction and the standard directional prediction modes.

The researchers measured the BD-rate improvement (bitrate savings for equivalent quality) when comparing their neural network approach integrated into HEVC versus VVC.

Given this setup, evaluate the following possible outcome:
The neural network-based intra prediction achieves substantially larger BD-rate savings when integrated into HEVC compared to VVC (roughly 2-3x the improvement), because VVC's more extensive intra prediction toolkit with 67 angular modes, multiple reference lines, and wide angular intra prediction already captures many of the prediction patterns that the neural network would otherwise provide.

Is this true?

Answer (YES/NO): NO